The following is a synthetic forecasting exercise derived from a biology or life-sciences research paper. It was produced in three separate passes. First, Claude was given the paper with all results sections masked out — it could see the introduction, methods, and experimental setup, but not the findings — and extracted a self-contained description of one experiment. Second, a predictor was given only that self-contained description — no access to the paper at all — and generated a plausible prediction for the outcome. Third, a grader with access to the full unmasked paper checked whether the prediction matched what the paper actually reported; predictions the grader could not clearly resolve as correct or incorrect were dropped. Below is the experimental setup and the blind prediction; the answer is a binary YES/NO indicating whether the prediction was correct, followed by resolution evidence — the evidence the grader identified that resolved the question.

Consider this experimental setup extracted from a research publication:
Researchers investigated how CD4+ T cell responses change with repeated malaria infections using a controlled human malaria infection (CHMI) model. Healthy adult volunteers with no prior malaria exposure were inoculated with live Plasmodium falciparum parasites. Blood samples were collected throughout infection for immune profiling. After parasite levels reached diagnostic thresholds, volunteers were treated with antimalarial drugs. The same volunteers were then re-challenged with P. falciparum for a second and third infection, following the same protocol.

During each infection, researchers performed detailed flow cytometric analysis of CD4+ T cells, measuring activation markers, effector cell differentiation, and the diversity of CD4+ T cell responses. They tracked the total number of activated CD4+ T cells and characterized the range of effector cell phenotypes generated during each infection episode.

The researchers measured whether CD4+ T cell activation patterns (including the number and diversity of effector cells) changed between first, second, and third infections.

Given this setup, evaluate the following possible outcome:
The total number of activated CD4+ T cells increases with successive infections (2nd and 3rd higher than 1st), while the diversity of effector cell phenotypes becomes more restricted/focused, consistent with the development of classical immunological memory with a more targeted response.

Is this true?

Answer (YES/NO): NO